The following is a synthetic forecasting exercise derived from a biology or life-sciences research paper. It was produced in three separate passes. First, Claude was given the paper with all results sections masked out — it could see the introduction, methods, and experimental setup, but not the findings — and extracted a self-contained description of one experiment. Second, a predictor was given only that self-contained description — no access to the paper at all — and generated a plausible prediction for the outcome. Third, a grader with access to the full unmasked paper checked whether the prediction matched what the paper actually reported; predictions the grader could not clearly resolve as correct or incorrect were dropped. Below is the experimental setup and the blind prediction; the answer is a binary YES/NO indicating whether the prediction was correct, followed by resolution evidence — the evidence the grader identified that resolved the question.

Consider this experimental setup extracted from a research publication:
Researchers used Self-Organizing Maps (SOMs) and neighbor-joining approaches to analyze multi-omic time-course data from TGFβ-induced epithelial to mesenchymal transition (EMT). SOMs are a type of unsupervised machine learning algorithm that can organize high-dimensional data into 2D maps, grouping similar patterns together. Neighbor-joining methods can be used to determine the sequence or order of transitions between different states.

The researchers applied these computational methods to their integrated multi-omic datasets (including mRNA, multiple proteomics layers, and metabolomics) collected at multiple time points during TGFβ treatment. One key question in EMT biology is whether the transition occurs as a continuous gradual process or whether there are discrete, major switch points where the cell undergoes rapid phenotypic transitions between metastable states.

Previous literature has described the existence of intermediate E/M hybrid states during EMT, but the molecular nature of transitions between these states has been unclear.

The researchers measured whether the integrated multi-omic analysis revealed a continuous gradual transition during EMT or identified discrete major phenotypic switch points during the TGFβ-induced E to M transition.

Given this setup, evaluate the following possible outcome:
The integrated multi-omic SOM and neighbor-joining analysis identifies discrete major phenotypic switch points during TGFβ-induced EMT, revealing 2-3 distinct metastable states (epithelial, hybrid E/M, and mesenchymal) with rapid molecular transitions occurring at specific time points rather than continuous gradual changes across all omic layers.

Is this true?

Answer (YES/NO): YES